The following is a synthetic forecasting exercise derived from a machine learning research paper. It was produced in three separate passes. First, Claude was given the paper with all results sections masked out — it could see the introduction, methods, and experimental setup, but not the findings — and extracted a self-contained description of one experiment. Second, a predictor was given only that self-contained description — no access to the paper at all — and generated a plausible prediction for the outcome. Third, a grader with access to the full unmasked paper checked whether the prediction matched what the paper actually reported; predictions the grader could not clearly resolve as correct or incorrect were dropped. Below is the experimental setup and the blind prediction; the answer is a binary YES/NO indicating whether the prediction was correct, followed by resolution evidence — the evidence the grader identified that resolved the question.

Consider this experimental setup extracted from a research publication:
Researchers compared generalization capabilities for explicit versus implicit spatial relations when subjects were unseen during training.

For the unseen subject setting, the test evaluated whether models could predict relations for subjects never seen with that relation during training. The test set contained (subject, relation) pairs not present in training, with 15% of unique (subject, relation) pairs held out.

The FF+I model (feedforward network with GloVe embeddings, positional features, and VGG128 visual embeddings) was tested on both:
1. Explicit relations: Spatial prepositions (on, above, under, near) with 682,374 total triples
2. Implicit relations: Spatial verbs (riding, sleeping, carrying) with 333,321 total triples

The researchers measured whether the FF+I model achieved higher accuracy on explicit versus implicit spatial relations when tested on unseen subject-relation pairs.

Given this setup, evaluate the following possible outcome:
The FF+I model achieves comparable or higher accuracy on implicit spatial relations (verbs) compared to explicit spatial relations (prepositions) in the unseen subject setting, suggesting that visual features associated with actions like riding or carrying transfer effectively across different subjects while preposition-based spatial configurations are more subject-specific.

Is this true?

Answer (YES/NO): YES